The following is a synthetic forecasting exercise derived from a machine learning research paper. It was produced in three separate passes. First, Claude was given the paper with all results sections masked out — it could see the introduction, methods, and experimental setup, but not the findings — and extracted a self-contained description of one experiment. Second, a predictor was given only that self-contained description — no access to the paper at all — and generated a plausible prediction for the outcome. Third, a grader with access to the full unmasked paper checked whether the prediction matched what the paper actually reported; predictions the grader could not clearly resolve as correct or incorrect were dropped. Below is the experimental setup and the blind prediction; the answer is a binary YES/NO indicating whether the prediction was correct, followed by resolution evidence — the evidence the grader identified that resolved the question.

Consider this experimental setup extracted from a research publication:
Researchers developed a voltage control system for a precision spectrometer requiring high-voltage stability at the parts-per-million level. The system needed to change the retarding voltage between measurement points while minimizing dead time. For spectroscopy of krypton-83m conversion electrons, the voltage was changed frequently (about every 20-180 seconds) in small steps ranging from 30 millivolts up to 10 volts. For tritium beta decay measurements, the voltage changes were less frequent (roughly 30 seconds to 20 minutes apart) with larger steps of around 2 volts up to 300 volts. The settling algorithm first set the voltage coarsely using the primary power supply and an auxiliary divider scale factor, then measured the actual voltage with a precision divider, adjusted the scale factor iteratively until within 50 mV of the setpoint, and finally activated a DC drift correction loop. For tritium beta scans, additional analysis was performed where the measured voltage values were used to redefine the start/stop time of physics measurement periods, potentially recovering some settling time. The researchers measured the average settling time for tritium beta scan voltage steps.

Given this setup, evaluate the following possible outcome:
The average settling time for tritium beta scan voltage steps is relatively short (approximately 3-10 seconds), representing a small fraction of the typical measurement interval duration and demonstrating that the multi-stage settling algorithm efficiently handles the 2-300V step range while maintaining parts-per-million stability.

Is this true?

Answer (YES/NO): NO